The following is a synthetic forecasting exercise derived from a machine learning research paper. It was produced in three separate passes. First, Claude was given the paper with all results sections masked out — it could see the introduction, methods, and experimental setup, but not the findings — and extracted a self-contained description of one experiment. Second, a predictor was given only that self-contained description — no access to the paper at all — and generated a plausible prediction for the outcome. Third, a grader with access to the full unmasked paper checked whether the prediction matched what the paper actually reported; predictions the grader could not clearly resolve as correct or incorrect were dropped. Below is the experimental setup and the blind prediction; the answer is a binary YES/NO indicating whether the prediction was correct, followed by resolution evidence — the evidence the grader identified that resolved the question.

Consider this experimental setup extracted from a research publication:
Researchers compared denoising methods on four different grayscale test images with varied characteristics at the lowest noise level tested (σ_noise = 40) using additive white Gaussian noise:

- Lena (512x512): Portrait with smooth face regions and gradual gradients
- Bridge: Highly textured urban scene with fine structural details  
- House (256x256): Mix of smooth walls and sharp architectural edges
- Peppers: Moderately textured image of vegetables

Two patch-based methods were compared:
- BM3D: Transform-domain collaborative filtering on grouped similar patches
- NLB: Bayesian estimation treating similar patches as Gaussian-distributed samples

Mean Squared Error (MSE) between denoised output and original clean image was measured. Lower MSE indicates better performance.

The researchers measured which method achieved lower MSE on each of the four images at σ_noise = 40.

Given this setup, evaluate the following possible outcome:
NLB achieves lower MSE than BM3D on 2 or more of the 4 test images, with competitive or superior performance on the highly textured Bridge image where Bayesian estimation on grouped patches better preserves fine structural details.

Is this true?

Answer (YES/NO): NO